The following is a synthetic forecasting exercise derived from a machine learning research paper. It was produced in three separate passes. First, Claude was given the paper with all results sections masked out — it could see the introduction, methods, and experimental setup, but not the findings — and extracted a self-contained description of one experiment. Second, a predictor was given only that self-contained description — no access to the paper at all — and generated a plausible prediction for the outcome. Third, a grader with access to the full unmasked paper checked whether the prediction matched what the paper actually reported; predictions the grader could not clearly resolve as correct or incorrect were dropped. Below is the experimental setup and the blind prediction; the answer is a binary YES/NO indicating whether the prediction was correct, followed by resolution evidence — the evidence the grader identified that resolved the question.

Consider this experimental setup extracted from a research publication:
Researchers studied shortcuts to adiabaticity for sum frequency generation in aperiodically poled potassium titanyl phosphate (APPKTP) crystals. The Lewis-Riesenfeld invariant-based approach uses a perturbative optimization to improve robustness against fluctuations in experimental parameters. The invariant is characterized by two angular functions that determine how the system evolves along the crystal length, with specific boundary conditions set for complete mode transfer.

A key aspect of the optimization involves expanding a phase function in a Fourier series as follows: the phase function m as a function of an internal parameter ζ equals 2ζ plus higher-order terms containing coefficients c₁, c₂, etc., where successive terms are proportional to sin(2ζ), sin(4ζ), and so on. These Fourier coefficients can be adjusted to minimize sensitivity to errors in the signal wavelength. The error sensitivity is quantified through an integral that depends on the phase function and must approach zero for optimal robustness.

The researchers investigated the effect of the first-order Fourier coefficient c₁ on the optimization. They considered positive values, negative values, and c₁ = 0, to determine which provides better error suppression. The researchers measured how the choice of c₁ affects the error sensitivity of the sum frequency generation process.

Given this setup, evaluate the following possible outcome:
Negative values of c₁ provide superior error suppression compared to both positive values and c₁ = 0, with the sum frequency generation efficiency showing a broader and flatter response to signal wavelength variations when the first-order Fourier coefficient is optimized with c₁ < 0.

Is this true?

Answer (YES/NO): YES